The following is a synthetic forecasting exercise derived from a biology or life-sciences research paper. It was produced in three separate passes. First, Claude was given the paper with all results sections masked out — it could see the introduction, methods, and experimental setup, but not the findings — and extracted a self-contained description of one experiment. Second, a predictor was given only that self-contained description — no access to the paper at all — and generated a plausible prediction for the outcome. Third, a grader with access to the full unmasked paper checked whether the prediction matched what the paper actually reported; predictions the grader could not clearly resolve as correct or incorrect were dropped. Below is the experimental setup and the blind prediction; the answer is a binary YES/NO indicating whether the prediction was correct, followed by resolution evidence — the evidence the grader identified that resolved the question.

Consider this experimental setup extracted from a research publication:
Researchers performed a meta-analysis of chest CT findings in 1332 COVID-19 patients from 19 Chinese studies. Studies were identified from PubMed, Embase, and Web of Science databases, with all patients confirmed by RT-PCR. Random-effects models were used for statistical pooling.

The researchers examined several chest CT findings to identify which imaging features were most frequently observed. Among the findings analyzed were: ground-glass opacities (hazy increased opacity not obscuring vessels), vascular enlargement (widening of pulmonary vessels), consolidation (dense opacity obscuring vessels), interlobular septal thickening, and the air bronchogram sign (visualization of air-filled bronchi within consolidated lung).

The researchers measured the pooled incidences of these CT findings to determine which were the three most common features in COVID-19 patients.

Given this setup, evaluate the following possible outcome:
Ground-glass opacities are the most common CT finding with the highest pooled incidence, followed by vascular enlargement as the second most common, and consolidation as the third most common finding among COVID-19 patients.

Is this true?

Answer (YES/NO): NO